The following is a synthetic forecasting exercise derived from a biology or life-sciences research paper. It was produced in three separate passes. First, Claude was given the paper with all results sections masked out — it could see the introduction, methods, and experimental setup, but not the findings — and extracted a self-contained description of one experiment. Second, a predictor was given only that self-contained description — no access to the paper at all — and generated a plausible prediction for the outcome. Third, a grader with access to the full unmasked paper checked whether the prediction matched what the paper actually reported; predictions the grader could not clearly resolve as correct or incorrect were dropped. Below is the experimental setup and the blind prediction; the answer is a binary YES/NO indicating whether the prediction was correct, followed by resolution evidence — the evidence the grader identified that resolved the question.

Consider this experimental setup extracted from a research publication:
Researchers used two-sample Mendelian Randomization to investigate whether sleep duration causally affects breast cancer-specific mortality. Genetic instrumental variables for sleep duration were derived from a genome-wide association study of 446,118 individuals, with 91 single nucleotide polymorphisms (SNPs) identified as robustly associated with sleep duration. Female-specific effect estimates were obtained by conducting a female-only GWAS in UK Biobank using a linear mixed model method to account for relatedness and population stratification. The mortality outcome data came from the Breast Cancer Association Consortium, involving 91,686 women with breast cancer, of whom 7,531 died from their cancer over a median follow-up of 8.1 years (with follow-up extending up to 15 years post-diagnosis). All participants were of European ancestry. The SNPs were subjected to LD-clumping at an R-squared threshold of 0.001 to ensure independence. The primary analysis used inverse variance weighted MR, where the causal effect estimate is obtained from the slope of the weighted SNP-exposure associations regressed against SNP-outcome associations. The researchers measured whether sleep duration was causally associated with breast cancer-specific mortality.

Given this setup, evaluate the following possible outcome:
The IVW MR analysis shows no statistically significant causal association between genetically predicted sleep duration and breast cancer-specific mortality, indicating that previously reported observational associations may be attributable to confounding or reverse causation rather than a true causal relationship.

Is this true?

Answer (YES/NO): YES